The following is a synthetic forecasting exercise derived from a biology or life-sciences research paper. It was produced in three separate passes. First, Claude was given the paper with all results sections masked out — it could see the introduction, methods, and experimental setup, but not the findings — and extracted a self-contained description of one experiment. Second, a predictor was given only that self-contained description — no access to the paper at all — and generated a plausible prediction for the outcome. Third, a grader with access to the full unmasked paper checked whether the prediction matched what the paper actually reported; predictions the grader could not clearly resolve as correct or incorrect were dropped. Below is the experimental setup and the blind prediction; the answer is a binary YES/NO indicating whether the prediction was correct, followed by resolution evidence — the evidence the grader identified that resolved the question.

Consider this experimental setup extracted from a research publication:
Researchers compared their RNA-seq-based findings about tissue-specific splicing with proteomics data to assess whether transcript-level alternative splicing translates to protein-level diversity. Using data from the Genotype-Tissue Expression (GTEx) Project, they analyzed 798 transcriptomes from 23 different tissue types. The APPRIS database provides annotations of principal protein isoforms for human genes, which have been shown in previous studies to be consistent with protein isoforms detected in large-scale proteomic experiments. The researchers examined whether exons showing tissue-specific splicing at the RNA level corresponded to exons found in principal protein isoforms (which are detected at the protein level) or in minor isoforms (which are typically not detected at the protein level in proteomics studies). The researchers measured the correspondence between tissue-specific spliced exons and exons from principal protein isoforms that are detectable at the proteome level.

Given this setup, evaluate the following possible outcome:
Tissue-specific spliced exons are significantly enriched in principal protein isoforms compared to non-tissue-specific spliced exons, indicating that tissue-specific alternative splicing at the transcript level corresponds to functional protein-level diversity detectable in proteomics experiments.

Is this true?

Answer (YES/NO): NO